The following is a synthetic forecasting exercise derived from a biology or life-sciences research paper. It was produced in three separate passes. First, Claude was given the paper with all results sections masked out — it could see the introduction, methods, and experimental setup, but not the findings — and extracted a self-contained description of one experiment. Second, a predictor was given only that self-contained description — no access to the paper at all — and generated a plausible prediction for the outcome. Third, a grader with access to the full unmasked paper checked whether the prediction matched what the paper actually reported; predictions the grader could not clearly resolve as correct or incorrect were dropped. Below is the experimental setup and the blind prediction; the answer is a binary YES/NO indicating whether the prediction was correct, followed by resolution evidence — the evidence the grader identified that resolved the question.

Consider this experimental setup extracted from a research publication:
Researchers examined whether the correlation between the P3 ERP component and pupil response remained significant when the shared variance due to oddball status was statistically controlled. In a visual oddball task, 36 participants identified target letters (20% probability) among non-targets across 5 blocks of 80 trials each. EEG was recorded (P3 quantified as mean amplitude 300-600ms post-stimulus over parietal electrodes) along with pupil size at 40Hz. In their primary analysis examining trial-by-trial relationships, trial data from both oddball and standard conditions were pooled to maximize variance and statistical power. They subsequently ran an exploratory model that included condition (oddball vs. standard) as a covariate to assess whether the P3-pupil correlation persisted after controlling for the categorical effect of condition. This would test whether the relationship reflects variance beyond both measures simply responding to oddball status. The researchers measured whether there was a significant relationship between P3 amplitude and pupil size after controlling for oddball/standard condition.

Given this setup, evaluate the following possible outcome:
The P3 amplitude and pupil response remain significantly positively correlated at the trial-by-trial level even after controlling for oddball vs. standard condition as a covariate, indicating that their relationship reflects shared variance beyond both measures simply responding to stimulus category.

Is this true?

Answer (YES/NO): YES